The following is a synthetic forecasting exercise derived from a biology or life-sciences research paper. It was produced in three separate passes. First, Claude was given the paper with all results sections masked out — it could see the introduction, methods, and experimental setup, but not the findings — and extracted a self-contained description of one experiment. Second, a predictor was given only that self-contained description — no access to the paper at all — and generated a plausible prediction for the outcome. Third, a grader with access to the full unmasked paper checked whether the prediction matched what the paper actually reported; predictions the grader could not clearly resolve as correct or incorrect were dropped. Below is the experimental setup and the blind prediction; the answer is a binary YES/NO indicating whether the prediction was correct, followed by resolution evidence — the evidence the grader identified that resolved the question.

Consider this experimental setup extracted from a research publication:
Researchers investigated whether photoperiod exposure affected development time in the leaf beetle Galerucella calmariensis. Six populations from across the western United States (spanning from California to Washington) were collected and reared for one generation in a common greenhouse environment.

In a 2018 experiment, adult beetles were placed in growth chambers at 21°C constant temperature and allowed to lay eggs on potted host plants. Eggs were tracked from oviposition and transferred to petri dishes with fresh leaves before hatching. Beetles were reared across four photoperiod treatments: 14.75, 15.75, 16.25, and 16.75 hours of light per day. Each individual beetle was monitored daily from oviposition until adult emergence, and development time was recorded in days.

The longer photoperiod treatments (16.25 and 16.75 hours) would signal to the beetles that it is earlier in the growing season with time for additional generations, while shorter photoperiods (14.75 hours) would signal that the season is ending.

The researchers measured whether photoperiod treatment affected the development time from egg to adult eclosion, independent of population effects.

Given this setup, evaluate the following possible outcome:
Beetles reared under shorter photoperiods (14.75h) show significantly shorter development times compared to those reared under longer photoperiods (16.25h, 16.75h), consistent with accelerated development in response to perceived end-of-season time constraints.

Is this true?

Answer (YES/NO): NO